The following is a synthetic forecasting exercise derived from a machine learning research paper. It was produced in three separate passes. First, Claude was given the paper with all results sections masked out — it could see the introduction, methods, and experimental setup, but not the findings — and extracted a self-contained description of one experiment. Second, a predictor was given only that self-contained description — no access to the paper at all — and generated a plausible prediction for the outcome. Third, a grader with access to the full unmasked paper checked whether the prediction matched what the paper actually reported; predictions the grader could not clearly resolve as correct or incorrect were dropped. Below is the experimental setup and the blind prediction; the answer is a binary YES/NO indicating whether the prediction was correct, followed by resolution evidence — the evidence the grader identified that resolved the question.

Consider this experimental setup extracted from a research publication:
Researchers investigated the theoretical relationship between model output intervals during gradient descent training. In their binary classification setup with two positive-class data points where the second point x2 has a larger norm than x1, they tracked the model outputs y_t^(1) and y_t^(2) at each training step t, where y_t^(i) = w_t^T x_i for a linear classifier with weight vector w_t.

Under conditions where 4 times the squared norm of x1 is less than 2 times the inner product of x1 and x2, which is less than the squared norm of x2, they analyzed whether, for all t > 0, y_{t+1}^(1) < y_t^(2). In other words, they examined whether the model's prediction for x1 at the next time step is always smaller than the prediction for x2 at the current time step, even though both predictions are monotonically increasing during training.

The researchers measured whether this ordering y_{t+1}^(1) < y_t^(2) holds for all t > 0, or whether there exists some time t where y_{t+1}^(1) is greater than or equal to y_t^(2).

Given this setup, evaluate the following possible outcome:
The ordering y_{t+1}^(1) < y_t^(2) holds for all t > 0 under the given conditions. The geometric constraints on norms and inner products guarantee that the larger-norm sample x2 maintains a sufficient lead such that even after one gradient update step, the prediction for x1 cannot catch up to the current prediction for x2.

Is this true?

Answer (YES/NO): YES